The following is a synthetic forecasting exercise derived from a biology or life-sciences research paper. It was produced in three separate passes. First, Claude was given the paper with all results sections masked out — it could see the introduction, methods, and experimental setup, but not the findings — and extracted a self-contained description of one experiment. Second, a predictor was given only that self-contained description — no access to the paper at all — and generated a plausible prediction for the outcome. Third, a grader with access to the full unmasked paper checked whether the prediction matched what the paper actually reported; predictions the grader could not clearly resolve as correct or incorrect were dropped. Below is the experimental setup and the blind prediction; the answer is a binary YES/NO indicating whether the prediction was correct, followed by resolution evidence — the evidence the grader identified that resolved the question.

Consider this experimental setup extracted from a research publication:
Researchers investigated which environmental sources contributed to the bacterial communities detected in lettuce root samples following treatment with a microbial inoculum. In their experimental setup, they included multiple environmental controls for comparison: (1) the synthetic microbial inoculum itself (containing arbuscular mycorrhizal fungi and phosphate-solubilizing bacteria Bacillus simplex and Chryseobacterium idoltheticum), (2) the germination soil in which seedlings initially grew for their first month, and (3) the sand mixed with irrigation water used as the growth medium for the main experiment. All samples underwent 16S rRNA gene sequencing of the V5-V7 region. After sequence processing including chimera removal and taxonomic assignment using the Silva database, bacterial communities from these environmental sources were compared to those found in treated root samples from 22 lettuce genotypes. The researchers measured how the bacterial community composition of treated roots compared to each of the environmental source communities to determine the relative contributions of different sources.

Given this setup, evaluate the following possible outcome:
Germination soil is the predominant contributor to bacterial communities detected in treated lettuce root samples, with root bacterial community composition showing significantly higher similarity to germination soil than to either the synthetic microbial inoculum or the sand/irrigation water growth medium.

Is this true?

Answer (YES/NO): NO